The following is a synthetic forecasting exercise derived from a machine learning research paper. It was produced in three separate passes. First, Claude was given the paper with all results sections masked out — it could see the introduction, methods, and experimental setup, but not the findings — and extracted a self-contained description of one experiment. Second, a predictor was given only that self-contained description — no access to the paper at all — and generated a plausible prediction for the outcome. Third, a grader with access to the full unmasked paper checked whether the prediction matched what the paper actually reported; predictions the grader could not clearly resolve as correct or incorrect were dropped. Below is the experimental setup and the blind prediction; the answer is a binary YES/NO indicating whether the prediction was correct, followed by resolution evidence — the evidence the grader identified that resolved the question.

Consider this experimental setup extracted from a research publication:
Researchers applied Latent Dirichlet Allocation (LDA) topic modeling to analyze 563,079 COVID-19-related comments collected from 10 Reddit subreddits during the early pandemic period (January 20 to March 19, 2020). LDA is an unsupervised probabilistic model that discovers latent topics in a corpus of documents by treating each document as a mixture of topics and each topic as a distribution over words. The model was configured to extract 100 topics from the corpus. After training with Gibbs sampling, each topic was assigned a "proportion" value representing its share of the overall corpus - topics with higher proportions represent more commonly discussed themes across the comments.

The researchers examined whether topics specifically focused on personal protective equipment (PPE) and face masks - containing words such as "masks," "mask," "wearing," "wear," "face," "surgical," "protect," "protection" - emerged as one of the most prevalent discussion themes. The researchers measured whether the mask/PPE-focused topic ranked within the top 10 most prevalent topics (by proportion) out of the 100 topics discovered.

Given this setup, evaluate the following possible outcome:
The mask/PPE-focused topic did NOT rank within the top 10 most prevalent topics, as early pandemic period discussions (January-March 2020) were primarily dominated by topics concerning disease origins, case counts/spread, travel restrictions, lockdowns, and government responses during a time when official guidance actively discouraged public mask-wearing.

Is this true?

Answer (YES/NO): YES